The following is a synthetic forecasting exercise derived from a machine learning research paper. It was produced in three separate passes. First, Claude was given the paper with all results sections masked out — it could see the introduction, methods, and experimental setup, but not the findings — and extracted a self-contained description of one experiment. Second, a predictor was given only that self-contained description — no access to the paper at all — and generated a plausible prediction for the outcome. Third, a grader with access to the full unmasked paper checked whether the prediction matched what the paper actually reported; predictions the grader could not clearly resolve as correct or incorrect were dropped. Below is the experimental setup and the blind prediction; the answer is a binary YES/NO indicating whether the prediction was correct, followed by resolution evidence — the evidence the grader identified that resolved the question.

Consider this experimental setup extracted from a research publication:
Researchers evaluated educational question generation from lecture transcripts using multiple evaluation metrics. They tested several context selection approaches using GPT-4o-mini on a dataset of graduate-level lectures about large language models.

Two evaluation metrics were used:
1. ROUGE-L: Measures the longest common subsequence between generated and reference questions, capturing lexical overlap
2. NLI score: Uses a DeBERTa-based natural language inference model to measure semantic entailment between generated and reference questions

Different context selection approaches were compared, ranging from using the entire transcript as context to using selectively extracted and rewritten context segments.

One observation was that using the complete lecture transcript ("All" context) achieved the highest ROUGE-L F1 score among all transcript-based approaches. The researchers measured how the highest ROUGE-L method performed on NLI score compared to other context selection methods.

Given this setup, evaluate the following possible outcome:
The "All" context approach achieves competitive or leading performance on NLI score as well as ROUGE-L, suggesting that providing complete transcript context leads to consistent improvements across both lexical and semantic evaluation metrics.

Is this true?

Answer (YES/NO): NO